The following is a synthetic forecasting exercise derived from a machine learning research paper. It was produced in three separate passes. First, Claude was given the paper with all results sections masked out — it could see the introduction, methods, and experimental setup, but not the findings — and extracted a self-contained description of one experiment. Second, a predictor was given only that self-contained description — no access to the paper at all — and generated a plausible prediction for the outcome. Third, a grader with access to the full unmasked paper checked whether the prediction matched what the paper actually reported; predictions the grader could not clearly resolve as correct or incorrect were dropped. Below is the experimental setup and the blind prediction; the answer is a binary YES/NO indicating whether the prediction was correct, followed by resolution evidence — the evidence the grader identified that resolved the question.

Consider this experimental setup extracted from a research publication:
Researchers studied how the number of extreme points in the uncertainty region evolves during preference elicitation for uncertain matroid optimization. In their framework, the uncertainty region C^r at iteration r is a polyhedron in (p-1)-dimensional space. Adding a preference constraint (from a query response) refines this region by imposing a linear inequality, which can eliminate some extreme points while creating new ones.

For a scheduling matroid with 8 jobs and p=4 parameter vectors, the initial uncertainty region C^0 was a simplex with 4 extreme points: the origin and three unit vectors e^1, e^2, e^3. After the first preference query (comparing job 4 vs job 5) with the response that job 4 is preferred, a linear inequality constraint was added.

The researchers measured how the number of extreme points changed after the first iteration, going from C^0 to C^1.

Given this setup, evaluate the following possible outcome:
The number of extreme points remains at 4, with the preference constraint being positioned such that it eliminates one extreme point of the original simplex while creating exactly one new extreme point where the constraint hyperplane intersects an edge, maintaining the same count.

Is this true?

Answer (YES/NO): NO